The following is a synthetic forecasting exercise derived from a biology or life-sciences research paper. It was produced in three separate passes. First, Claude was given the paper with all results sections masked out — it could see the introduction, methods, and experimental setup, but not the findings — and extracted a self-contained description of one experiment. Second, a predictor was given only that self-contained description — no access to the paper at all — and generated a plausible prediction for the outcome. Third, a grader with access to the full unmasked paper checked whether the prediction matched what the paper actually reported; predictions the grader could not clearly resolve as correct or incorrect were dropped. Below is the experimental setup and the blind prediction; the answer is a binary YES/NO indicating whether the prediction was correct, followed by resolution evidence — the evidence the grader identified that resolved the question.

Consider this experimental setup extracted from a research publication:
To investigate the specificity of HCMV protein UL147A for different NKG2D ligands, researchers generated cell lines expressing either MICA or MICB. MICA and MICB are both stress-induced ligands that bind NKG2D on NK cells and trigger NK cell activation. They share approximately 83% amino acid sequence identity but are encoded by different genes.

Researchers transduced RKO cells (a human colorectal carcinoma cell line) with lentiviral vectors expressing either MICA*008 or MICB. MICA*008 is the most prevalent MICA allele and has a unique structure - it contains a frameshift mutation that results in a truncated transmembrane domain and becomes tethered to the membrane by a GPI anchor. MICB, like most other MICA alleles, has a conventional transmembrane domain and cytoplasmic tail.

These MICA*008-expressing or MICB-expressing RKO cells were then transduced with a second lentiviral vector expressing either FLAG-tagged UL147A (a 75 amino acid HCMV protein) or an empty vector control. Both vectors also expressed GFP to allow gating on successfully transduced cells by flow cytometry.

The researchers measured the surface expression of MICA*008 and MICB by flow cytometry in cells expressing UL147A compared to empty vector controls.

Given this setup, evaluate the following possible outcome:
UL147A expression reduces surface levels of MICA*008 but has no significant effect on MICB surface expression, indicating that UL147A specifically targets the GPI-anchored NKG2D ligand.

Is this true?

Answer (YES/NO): YES